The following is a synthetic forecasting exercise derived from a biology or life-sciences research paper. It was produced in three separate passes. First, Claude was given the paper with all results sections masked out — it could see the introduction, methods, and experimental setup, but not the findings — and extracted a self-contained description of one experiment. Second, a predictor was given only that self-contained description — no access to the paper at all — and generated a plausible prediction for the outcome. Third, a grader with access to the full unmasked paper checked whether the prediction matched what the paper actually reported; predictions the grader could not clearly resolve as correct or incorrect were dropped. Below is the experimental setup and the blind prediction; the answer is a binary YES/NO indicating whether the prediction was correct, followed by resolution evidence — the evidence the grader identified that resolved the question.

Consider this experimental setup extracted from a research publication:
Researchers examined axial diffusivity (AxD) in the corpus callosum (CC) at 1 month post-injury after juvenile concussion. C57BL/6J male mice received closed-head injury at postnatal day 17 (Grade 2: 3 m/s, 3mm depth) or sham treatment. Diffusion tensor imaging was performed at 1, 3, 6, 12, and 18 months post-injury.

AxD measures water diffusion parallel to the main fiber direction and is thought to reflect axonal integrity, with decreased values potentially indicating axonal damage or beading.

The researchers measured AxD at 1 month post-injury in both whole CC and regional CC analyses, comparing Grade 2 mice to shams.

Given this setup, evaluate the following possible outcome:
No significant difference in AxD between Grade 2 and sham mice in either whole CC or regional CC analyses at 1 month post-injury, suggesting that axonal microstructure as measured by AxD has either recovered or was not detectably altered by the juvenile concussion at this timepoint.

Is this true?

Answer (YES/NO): NO